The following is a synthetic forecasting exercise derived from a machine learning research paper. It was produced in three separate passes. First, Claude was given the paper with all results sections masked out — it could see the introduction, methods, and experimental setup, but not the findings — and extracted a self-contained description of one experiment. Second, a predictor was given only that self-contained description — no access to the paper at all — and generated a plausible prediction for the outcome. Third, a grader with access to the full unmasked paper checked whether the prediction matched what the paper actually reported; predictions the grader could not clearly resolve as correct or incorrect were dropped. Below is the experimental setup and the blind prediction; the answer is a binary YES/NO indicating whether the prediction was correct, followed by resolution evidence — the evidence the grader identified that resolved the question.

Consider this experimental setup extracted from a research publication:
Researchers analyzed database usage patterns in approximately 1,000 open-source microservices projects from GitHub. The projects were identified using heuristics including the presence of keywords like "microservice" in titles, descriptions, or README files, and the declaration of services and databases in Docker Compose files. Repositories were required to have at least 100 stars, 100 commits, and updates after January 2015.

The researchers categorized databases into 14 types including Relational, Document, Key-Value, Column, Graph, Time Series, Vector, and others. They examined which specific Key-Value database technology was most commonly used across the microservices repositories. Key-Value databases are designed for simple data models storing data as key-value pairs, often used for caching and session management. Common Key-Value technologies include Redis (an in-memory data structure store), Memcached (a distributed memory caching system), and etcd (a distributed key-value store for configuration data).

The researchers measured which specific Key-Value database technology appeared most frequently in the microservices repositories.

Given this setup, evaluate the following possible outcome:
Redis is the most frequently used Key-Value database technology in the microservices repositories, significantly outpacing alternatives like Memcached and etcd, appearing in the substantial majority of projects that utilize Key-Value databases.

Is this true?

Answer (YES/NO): YES